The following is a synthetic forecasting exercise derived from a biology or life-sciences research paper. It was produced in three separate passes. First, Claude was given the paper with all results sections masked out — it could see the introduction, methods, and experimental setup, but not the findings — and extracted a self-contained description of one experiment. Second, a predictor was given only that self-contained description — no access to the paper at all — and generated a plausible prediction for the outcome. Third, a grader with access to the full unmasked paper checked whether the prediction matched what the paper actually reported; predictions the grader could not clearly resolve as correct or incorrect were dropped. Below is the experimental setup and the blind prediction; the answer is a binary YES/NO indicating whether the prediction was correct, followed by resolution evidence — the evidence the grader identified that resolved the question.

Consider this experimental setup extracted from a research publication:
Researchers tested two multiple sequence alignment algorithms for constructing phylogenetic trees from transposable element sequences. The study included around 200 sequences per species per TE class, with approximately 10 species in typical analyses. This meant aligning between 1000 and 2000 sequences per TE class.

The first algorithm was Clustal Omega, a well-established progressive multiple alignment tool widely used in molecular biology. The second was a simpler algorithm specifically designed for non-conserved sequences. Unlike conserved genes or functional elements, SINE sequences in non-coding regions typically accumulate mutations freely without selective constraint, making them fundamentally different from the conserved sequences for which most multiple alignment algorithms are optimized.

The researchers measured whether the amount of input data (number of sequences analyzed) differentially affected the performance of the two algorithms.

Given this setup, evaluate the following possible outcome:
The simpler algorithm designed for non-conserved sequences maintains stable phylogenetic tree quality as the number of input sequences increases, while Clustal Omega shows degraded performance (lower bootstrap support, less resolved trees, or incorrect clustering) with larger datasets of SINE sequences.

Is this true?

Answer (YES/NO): NO